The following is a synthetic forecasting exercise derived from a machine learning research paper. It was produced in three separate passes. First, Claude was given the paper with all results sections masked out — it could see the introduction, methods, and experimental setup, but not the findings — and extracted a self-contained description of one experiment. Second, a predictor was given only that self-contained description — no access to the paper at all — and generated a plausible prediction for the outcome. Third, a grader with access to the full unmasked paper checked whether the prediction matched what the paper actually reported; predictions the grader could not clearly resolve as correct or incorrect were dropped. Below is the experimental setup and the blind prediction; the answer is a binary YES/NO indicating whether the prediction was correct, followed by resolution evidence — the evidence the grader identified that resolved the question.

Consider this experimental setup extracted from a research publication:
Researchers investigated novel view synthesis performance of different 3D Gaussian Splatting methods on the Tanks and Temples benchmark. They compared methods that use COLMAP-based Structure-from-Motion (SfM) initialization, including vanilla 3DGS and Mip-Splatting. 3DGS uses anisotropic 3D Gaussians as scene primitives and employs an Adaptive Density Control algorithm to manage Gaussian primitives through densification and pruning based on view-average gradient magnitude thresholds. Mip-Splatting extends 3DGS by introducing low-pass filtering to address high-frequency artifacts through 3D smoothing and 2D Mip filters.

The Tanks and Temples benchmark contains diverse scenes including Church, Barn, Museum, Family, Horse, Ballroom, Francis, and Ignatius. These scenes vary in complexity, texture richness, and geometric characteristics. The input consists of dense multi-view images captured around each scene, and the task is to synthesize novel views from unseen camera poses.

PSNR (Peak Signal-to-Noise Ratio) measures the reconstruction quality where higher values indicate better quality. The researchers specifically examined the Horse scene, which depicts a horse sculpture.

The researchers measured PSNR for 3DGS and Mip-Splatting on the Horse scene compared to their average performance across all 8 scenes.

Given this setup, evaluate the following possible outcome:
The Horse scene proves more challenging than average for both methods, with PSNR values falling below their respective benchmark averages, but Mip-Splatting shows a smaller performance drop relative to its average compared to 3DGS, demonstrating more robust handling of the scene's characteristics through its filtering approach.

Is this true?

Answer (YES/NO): NO